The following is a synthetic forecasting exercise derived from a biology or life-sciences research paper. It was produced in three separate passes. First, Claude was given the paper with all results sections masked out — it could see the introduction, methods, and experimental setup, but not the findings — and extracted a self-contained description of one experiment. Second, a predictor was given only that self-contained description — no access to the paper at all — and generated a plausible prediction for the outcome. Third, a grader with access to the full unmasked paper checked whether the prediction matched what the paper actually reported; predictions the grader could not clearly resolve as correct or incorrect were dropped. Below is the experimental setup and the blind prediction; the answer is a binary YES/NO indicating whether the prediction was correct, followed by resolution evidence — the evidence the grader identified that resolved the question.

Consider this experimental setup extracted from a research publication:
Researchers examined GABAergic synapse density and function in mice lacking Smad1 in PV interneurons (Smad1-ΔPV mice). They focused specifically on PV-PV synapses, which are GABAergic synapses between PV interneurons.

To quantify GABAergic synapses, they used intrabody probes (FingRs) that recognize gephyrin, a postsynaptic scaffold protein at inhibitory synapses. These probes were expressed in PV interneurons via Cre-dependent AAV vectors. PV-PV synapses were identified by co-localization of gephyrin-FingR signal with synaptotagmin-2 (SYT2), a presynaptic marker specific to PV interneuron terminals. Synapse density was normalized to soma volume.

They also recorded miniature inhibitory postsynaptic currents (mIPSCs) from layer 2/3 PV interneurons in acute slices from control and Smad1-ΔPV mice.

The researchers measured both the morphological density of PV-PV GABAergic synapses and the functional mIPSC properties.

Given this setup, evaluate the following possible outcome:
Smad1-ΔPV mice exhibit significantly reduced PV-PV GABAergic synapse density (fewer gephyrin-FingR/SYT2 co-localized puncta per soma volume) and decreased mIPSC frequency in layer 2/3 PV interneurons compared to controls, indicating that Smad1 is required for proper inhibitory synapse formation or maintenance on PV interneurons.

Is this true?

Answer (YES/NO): NO